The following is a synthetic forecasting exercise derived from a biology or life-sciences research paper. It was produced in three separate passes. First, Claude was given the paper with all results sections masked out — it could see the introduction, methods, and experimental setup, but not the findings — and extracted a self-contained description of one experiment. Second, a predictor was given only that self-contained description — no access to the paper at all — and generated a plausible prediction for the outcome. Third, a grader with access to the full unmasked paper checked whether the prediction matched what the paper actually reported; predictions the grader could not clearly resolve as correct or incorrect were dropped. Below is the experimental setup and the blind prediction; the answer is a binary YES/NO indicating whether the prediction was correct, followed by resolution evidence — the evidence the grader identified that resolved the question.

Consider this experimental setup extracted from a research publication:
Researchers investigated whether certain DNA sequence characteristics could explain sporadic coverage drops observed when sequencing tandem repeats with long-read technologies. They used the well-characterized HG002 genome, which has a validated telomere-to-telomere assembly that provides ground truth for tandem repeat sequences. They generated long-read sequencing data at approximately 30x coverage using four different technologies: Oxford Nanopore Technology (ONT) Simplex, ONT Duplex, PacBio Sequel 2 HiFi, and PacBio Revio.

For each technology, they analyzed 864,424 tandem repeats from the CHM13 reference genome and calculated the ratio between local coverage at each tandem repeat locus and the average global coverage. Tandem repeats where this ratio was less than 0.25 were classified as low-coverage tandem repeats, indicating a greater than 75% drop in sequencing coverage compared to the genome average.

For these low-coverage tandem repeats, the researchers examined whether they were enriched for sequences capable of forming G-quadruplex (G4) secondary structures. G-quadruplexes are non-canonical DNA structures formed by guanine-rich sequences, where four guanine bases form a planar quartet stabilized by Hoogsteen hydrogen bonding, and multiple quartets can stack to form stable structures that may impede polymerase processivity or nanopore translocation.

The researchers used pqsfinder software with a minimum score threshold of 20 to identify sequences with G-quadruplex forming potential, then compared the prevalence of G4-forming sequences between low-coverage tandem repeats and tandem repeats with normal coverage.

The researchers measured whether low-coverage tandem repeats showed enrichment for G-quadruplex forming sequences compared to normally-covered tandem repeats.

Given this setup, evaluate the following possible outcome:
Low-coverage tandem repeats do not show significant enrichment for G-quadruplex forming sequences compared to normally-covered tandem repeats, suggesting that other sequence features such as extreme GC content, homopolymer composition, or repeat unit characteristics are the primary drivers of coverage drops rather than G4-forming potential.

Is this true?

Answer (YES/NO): NO